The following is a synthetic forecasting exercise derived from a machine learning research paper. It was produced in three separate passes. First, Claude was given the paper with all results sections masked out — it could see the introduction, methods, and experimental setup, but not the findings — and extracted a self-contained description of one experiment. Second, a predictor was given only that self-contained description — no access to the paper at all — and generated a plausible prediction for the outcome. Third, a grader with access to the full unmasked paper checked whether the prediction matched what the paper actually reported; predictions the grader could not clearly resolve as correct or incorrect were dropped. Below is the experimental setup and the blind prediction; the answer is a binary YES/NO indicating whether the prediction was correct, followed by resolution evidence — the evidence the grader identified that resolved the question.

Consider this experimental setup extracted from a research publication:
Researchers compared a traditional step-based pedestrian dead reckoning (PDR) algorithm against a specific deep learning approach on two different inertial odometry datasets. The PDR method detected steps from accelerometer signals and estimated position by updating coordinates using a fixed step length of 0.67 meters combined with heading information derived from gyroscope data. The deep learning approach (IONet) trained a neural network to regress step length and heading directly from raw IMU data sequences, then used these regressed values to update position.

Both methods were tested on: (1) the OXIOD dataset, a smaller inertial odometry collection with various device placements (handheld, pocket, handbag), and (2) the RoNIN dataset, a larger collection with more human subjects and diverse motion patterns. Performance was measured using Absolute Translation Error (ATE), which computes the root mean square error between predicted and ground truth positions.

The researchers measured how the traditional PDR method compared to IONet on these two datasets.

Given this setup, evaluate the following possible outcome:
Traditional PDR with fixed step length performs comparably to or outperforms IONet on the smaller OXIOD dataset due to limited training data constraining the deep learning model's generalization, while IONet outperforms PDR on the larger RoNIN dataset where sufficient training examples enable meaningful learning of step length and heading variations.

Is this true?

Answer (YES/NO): NO